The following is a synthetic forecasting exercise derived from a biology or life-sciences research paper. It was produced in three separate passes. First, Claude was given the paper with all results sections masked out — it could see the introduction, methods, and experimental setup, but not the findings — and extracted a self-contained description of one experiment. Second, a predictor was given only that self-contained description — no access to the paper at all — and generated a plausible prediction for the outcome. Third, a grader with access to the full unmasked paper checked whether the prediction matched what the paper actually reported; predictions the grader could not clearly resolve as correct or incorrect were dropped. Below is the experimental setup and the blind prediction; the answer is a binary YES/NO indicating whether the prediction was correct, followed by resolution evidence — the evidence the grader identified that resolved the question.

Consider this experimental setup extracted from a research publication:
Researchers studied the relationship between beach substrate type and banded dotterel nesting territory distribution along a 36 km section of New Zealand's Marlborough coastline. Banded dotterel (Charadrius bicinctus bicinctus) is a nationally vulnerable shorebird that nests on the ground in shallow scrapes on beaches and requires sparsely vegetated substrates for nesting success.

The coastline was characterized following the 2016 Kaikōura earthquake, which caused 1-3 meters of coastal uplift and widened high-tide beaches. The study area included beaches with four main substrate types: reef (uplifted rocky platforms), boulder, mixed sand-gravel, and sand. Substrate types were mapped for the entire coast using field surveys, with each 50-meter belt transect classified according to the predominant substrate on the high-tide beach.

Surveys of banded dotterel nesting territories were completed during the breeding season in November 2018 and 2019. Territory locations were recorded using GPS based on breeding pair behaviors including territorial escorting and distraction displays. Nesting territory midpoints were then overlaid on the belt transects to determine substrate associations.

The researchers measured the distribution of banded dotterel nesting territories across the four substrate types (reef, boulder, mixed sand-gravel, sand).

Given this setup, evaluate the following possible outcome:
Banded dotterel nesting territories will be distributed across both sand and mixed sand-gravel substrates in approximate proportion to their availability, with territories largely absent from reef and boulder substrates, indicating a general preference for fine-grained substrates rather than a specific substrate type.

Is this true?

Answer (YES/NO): NO